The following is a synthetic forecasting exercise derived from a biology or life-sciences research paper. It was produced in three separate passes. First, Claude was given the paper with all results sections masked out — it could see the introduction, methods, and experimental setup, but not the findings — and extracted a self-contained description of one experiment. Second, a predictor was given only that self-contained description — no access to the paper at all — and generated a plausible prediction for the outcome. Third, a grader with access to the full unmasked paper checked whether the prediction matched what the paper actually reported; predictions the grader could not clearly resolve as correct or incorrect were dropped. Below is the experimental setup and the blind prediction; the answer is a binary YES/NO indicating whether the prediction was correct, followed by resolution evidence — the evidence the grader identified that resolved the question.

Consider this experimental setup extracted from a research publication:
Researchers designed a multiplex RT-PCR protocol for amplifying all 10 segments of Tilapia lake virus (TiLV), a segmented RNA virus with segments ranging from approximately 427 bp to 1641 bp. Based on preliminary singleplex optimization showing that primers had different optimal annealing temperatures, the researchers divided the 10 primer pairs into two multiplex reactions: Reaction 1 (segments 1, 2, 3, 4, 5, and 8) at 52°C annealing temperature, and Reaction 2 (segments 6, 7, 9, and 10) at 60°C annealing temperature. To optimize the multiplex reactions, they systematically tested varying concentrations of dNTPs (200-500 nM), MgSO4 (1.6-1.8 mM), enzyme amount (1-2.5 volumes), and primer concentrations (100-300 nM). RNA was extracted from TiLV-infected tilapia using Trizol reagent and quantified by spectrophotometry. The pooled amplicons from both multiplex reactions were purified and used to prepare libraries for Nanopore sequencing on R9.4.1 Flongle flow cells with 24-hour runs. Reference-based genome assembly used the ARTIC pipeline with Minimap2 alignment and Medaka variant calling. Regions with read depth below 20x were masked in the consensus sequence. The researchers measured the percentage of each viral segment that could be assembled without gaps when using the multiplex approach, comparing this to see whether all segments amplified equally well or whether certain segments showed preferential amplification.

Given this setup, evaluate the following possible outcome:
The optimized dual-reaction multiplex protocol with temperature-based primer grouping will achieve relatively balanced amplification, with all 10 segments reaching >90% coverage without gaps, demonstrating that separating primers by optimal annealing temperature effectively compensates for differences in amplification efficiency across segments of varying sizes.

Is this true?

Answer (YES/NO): NO